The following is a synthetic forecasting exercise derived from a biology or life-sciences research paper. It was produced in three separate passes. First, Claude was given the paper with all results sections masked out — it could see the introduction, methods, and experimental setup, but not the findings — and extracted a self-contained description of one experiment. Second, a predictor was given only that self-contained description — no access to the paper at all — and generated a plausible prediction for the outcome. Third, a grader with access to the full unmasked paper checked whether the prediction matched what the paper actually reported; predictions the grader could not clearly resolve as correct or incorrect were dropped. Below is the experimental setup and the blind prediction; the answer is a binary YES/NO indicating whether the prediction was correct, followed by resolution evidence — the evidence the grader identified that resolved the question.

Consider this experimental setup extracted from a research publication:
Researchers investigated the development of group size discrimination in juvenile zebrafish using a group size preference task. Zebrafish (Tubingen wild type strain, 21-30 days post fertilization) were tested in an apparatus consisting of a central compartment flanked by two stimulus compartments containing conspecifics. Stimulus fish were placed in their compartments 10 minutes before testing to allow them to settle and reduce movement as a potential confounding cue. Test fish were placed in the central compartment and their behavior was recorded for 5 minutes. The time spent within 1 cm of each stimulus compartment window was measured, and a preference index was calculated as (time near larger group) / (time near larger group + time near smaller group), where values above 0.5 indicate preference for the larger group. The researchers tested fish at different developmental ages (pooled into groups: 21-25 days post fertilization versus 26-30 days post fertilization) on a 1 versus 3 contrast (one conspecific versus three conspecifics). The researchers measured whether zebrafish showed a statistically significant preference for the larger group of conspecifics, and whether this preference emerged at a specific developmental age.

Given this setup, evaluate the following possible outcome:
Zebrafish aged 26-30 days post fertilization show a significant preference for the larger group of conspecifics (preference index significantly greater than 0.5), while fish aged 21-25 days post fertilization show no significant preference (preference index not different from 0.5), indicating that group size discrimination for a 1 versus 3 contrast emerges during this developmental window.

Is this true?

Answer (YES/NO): YES